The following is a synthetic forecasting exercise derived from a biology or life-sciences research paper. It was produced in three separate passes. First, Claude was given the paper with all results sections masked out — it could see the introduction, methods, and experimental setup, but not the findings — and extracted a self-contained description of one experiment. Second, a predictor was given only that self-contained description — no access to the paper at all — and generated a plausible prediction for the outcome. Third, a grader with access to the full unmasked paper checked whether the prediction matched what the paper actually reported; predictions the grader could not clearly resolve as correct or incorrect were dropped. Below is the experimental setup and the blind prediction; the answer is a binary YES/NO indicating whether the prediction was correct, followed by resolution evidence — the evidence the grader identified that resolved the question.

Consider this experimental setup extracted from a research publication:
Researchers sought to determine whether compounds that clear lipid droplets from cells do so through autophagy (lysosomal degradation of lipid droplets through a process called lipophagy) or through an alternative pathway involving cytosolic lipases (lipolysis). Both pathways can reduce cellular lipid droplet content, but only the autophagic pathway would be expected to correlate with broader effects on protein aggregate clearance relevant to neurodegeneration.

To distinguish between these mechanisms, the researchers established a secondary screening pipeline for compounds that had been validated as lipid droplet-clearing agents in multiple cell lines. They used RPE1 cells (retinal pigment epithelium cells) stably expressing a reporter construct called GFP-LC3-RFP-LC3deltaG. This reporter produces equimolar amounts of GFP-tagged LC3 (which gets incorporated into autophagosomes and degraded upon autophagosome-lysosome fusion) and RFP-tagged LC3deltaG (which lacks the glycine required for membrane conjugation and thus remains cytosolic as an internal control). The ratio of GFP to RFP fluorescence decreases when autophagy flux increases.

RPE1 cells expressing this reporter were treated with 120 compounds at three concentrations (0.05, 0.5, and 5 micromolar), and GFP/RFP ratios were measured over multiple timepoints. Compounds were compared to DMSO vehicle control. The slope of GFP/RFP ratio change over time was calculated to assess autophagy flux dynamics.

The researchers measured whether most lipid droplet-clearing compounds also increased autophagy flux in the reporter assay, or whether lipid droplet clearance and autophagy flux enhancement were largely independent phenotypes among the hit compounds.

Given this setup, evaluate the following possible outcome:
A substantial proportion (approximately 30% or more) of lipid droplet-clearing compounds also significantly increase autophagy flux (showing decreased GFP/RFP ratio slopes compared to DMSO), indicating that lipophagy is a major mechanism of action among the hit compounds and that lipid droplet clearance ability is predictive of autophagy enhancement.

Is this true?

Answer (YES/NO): NO